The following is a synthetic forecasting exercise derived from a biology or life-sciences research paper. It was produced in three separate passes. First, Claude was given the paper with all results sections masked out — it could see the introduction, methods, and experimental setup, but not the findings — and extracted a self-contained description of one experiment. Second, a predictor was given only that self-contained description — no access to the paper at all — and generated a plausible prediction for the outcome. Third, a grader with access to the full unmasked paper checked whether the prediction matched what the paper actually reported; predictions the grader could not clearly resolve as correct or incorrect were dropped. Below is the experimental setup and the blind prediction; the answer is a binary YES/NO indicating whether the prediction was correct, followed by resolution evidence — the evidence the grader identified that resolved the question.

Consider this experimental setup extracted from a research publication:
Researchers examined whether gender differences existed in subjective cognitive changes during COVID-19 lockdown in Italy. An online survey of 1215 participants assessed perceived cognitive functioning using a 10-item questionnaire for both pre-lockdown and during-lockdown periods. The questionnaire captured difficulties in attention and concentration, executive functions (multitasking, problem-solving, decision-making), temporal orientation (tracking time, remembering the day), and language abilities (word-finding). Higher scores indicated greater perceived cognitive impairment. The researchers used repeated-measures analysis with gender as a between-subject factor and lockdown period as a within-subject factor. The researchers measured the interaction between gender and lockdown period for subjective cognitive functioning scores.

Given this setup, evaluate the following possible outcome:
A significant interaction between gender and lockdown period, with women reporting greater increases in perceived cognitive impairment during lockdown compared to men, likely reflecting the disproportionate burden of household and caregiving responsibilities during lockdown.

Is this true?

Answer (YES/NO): YES